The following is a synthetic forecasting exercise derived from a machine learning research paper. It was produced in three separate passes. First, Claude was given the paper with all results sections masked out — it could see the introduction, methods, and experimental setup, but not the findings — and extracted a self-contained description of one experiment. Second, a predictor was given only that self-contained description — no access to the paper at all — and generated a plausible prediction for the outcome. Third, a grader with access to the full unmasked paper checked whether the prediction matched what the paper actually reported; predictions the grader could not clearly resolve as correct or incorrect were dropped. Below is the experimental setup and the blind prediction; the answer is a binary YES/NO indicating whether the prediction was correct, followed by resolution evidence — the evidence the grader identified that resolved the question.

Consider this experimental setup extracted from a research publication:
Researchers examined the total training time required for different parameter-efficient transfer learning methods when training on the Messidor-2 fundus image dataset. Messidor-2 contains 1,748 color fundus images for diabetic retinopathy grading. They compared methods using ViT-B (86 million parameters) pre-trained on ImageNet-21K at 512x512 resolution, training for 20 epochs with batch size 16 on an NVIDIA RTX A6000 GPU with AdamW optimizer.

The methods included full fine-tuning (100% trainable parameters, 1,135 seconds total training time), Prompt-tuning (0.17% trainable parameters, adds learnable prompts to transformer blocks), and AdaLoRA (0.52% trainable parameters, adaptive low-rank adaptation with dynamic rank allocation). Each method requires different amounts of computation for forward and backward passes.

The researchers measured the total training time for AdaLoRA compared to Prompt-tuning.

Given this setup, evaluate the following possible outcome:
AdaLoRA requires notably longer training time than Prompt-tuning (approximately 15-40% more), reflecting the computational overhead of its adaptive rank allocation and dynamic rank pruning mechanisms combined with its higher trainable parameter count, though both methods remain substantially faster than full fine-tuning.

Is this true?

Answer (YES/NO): NO